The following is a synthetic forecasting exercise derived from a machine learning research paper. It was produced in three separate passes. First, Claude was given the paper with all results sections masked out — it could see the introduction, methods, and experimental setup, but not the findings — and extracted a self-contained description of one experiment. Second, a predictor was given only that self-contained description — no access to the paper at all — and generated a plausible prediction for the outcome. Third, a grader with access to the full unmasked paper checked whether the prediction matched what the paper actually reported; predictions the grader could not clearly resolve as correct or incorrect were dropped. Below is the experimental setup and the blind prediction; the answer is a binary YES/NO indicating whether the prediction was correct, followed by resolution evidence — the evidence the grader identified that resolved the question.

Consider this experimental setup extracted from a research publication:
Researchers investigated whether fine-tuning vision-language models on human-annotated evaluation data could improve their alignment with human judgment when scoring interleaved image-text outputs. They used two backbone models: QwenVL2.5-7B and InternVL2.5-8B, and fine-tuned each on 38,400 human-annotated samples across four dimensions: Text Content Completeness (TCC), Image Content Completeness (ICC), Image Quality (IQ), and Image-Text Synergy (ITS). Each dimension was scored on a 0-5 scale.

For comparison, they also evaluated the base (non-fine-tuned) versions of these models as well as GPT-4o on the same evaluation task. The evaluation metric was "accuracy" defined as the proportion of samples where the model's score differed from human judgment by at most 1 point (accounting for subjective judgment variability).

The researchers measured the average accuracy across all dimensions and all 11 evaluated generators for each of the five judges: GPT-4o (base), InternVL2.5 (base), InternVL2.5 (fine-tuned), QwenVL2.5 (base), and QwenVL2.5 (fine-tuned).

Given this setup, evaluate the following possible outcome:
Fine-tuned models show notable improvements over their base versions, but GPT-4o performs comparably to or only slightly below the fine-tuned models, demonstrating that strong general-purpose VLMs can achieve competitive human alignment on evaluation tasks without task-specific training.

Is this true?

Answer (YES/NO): NO